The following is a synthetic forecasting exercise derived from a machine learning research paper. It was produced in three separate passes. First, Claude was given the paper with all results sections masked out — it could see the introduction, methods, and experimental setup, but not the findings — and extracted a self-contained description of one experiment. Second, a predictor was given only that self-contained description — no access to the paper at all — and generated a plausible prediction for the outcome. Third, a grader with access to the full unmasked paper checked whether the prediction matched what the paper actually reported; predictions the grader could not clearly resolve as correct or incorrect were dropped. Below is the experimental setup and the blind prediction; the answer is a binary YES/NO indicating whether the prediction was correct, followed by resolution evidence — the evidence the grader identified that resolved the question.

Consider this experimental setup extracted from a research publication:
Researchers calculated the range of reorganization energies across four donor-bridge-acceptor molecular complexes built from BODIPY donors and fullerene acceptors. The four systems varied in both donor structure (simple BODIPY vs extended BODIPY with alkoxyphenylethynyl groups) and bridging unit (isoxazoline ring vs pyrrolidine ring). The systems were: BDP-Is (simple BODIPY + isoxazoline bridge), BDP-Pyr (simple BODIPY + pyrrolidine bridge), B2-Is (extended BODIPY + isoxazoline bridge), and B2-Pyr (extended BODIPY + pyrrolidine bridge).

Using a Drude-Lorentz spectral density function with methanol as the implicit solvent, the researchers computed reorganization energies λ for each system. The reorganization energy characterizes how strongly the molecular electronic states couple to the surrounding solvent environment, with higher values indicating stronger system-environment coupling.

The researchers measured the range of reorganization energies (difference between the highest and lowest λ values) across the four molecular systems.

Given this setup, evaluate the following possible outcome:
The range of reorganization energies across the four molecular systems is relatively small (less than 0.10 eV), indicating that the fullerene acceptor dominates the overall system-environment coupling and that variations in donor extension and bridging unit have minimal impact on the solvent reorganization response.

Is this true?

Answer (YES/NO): NO